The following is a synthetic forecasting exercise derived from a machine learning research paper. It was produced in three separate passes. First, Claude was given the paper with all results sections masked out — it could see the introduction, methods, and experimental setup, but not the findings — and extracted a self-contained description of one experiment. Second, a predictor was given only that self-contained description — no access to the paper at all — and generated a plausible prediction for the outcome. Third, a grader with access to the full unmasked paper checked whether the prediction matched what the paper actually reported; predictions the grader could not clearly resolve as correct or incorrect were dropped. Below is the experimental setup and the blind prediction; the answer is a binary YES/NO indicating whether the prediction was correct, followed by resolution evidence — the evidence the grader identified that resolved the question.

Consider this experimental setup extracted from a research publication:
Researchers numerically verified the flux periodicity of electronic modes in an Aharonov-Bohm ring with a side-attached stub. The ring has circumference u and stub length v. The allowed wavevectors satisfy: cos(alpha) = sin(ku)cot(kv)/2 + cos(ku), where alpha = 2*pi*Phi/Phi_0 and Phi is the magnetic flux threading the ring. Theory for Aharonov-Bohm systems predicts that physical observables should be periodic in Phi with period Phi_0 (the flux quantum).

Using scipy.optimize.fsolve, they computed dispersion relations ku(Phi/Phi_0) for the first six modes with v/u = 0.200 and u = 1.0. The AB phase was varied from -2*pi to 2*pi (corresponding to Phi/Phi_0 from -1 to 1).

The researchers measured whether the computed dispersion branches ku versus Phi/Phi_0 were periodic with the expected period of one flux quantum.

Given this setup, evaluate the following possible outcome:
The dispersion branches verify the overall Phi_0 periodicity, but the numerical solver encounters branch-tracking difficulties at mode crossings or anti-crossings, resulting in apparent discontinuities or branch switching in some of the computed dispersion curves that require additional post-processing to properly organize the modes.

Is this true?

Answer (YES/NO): NO